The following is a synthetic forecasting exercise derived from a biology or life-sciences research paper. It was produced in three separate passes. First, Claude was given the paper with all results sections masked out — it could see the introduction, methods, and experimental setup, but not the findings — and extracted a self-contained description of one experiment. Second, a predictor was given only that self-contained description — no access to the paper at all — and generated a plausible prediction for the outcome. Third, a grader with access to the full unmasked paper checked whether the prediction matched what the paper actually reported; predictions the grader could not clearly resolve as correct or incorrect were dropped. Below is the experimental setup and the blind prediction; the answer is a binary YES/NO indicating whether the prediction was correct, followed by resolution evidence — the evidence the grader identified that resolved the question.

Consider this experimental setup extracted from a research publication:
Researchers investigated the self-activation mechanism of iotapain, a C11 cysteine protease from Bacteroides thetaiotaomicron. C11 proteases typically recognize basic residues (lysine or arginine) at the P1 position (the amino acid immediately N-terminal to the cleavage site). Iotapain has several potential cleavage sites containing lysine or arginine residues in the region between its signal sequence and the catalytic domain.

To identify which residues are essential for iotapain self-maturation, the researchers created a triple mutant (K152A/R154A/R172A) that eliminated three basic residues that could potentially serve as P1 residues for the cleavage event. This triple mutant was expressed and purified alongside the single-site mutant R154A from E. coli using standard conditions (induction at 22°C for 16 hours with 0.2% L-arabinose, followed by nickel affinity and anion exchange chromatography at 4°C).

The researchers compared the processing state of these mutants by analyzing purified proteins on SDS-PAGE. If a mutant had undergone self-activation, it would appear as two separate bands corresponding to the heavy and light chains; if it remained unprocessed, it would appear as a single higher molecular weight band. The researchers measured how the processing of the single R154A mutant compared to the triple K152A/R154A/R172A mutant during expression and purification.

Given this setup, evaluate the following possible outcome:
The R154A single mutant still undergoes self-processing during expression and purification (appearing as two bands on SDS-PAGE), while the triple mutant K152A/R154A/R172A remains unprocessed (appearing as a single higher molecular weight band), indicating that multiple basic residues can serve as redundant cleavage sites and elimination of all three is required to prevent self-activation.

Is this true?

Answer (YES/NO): YES